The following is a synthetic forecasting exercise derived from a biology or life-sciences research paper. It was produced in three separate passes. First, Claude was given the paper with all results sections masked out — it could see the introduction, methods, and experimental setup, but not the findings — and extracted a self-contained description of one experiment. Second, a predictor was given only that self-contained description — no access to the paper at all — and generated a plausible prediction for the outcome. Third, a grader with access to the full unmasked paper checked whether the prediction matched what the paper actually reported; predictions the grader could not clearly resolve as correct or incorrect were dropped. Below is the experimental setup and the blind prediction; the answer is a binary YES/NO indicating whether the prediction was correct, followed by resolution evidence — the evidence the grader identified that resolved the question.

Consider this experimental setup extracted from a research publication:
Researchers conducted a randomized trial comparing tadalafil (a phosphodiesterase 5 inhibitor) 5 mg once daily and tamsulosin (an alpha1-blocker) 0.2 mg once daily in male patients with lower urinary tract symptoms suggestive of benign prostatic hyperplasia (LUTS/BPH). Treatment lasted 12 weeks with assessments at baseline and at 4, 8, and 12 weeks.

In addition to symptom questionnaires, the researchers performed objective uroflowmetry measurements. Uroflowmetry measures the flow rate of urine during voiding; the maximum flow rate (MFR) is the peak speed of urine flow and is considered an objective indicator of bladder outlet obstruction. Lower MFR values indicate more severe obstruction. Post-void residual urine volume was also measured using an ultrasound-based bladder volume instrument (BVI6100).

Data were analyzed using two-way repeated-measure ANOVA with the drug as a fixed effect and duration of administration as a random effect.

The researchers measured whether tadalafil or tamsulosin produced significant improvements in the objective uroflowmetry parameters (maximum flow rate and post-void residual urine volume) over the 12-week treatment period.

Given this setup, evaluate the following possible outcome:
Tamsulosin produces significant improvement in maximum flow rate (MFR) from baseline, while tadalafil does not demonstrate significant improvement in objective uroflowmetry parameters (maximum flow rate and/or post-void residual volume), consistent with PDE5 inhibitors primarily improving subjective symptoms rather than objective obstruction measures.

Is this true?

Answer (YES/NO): NO